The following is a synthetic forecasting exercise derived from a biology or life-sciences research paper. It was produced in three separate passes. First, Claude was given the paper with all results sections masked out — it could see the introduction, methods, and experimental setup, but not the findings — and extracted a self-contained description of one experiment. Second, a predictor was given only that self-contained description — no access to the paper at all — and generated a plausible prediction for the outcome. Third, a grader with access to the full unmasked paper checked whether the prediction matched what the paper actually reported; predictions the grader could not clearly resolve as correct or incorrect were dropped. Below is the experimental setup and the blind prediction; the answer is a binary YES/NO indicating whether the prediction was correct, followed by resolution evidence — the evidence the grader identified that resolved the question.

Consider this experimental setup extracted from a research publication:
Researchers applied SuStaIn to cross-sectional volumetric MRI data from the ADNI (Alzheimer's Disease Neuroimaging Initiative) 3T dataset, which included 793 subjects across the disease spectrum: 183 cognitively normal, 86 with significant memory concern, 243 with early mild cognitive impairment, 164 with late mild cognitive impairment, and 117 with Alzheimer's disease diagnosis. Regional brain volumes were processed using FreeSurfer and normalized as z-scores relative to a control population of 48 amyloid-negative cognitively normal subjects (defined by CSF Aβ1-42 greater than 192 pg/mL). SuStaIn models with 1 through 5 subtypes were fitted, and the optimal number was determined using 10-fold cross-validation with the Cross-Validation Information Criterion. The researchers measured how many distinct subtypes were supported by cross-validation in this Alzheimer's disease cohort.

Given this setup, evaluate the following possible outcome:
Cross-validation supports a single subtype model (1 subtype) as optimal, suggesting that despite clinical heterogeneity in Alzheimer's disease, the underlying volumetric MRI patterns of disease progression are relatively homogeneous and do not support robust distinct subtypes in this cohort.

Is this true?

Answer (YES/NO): NO